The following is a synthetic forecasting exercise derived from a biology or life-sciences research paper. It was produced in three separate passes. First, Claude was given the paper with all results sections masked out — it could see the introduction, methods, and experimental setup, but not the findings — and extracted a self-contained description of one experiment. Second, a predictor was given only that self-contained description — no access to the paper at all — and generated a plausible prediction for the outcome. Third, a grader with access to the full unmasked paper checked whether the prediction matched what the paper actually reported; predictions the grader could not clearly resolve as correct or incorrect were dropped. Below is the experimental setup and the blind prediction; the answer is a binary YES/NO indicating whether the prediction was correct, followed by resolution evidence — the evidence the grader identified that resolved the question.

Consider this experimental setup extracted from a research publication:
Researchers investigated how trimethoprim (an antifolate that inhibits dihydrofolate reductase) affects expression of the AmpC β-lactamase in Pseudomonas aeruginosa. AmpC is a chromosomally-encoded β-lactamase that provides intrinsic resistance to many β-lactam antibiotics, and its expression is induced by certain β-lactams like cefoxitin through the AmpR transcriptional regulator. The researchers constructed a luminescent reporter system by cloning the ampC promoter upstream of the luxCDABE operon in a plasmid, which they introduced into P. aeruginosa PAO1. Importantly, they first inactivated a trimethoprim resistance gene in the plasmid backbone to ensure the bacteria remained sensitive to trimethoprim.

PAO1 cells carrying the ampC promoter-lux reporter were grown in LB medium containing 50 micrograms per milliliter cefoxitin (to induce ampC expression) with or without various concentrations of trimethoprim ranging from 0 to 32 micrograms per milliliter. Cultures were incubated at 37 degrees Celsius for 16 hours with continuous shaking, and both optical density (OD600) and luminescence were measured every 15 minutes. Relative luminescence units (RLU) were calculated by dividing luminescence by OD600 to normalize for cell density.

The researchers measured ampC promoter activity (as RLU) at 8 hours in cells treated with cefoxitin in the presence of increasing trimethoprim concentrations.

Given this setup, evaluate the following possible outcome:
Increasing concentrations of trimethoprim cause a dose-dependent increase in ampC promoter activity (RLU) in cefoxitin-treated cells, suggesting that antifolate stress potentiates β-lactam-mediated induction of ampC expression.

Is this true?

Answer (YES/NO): NO